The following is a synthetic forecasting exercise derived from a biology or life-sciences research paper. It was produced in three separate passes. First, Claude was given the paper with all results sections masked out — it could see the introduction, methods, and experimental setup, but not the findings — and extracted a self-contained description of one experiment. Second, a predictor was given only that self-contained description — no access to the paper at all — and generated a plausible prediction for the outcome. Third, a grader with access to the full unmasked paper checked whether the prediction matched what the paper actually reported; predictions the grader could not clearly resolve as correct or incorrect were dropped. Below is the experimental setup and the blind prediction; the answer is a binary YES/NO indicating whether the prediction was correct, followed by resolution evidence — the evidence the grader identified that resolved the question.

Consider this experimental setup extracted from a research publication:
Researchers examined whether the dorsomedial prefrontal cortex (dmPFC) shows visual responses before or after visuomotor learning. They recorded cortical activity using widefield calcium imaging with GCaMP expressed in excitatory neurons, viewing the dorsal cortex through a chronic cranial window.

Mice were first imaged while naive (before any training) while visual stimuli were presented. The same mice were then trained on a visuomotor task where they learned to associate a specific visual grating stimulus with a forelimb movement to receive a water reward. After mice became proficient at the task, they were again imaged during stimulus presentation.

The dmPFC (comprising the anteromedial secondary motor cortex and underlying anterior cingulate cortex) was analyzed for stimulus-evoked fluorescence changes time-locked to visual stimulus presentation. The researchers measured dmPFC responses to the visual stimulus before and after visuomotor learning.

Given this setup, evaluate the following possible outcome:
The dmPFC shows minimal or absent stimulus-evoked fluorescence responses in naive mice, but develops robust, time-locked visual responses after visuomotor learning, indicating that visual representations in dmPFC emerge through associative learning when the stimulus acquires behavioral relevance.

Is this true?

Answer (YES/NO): YES